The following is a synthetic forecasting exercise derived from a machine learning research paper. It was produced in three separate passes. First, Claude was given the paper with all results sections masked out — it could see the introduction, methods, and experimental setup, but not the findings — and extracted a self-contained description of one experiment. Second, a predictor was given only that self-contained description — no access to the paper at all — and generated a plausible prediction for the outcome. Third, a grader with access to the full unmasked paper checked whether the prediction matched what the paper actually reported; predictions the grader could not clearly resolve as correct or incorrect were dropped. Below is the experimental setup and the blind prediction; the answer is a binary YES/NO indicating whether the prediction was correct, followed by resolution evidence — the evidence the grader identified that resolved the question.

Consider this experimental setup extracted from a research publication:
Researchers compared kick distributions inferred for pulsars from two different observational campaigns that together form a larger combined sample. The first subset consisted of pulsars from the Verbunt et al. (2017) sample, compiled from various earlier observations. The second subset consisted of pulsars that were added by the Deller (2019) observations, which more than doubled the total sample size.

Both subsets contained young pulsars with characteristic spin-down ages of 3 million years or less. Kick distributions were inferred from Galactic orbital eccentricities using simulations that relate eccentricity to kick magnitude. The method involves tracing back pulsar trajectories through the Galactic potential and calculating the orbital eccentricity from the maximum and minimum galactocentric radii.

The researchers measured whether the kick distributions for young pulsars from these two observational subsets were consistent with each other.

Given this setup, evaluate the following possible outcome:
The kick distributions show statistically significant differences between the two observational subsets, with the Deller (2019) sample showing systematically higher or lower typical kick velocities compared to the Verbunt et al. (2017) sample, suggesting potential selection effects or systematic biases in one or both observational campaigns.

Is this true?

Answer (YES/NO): NO